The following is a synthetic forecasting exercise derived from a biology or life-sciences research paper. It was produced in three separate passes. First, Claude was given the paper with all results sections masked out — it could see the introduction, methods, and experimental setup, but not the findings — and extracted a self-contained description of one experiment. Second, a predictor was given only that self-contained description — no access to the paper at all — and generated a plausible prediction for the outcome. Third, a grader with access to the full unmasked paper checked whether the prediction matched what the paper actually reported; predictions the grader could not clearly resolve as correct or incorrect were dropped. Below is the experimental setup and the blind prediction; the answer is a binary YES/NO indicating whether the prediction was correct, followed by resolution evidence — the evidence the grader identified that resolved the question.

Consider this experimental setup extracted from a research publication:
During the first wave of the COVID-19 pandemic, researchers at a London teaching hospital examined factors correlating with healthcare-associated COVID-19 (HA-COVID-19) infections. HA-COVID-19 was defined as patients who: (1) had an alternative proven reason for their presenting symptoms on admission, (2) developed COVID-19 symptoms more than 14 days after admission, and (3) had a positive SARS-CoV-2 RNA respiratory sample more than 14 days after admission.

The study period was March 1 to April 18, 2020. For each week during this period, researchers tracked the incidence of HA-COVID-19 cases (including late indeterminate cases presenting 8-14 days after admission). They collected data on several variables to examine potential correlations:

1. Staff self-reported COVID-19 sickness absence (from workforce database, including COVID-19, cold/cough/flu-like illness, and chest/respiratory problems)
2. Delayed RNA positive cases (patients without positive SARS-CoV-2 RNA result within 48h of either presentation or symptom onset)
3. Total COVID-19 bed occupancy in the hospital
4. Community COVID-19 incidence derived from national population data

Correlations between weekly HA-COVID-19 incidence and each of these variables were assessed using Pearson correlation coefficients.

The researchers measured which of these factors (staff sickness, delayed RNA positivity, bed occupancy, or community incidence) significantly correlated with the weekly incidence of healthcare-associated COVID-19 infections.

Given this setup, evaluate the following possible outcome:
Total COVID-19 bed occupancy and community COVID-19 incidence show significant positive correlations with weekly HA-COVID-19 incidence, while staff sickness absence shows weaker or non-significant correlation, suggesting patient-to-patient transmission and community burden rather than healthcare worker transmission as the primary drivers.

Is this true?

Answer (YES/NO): NO